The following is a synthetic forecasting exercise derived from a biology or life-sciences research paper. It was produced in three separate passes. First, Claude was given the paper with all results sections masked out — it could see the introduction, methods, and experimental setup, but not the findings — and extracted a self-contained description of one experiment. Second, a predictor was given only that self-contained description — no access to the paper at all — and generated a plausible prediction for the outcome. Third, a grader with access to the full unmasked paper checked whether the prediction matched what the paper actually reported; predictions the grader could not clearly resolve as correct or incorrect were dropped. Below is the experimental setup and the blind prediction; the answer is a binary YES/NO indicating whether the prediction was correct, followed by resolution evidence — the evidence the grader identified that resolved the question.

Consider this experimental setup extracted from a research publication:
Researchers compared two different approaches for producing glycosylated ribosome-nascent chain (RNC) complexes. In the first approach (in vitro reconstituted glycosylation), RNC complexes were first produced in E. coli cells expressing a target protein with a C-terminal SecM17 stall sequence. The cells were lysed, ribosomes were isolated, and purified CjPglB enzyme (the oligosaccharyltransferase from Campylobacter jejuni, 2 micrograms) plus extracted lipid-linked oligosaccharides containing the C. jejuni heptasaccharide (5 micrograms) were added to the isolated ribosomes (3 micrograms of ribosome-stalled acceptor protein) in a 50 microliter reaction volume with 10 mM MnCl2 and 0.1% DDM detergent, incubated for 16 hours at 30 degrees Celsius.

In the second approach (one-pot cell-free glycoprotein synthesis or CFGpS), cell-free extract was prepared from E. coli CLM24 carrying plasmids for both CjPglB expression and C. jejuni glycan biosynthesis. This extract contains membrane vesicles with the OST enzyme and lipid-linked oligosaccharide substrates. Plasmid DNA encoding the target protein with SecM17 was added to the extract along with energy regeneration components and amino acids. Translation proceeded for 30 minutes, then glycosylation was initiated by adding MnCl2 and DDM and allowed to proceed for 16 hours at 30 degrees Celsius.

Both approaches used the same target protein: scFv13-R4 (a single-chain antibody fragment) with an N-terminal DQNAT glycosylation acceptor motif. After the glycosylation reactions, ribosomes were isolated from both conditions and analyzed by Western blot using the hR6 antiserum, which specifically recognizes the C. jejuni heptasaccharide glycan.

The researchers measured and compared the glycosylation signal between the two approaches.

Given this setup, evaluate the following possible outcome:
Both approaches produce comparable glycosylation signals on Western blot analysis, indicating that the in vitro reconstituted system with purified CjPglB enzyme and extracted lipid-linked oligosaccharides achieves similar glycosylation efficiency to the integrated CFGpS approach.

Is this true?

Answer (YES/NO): YES